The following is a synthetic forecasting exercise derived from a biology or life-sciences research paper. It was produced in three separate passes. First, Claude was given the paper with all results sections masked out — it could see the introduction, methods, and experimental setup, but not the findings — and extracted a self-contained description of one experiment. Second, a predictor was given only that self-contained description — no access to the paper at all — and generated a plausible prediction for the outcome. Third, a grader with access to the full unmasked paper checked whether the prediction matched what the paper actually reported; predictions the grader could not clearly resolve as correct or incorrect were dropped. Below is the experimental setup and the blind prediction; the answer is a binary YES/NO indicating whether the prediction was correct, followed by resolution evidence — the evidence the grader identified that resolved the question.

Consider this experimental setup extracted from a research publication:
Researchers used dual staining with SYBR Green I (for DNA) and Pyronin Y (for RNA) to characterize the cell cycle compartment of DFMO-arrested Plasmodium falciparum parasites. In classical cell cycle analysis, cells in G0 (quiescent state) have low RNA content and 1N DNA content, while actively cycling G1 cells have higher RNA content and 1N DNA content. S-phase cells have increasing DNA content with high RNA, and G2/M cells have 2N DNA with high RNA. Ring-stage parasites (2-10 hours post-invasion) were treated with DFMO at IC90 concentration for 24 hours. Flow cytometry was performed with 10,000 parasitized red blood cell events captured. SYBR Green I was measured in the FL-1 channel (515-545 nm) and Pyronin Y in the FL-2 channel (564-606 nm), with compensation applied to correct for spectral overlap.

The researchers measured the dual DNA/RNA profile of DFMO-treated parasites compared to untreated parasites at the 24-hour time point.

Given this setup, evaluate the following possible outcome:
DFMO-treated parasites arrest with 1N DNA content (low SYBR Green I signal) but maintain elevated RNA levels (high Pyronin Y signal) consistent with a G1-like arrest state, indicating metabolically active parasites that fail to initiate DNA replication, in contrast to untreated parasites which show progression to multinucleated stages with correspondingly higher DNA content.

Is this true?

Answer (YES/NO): NO